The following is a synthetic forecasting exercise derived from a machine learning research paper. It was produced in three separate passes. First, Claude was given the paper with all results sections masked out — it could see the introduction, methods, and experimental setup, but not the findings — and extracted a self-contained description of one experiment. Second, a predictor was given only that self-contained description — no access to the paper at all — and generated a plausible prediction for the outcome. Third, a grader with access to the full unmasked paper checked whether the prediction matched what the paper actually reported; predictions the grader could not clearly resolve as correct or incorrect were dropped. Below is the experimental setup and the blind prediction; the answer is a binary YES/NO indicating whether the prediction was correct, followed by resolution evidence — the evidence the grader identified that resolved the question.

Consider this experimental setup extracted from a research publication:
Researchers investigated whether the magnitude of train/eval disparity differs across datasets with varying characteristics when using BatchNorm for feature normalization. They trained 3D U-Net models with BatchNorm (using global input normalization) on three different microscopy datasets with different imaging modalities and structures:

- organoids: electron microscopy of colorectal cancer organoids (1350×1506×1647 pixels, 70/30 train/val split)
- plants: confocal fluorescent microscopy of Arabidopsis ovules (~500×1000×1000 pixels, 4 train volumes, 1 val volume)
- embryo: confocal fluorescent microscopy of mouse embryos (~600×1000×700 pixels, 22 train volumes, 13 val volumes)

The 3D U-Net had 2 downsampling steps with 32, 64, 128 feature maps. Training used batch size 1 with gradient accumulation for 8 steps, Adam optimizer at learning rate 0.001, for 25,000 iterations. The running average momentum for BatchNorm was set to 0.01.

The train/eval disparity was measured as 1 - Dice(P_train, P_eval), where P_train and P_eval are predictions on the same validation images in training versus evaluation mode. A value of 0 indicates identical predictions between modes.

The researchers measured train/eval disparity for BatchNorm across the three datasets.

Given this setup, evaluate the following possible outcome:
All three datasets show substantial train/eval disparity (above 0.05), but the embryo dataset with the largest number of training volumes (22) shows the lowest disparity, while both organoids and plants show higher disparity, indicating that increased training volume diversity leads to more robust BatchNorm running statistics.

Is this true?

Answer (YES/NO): NO